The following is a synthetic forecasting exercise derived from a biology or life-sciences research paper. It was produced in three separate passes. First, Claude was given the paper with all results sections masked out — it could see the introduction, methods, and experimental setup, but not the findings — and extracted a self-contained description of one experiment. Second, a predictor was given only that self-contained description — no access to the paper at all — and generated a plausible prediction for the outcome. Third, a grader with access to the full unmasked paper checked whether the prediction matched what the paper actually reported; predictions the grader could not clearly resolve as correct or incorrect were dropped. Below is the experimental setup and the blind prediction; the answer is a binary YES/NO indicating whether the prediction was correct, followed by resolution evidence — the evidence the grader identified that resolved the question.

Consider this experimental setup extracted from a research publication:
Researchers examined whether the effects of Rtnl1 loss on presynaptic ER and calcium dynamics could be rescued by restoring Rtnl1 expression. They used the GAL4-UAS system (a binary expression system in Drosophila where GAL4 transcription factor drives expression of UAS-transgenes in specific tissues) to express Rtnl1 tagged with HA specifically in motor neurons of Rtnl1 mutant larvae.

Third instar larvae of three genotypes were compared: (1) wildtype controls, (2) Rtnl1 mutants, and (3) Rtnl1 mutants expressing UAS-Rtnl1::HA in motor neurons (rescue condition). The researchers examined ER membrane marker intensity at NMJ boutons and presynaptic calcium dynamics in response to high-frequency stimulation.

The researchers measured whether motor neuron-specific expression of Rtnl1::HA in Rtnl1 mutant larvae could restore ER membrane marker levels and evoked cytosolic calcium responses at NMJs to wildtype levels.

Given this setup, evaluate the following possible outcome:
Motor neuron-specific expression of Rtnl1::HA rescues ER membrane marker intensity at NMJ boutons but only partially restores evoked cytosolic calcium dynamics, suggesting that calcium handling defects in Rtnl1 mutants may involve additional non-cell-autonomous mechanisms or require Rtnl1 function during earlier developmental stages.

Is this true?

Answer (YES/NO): NO